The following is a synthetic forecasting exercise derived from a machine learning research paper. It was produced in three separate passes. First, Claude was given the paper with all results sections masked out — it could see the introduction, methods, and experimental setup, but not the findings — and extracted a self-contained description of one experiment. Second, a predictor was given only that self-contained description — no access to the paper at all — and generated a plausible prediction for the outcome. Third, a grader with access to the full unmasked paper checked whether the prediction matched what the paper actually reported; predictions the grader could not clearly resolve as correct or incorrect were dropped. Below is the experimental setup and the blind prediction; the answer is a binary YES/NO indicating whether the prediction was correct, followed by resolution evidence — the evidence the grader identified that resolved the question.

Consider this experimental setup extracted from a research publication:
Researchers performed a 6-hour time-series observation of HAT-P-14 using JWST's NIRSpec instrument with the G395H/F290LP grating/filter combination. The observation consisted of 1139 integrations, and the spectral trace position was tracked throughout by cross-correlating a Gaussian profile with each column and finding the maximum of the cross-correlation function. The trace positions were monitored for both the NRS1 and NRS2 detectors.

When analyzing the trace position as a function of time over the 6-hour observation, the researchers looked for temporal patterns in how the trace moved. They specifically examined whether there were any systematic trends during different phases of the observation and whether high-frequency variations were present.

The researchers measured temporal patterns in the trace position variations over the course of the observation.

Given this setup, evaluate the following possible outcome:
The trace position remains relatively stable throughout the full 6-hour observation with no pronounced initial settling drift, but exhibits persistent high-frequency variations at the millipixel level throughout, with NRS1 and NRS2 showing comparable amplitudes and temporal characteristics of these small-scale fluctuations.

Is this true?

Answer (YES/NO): NO